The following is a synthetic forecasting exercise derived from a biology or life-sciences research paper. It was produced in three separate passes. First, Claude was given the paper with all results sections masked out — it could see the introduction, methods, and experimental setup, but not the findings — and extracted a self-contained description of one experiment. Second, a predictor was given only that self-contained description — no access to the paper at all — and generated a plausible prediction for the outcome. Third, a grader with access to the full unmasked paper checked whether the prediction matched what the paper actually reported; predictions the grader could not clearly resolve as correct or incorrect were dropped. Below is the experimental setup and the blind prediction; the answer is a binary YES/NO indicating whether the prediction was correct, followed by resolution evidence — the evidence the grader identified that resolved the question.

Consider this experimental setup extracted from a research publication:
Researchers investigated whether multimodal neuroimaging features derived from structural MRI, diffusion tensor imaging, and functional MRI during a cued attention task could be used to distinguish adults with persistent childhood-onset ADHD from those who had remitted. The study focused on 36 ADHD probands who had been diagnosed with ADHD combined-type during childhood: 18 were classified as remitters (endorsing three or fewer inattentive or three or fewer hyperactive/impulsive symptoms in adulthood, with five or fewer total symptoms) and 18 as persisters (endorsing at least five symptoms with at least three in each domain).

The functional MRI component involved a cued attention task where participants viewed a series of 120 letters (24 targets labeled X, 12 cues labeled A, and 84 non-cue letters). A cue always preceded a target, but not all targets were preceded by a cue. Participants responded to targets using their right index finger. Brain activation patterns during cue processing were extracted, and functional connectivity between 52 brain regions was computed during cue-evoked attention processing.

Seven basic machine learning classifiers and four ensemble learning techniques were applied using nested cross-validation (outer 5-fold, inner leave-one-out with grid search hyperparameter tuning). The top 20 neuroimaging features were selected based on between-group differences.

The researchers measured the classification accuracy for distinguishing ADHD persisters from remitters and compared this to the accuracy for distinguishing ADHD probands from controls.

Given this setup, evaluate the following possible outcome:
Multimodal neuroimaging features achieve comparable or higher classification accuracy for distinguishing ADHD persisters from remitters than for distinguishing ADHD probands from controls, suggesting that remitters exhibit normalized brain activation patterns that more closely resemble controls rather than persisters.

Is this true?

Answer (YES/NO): NO